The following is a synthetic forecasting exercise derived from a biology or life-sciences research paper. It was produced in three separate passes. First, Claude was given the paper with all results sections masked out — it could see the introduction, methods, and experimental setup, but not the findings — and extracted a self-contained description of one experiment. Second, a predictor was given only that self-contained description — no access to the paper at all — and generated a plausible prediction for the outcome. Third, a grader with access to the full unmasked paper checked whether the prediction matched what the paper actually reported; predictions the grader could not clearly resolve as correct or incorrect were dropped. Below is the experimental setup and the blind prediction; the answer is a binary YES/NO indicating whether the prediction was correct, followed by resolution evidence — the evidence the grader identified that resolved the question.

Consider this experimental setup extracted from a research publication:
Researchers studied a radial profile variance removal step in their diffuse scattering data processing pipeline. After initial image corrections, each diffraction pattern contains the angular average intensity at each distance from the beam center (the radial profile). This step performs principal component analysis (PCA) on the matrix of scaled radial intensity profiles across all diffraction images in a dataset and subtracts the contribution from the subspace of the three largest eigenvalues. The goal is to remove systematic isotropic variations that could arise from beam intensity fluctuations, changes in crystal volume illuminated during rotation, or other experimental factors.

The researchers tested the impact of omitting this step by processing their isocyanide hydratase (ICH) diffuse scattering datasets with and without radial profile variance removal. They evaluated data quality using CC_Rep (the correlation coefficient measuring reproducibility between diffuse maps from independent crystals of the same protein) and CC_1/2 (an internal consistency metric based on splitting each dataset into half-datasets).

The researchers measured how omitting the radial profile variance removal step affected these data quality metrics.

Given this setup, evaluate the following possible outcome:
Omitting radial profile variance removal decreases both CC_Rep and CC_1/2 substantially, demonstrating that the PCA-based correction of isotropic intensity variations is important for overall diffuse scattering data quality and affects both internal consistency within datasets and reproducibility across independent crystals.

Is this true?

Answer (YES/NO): YES